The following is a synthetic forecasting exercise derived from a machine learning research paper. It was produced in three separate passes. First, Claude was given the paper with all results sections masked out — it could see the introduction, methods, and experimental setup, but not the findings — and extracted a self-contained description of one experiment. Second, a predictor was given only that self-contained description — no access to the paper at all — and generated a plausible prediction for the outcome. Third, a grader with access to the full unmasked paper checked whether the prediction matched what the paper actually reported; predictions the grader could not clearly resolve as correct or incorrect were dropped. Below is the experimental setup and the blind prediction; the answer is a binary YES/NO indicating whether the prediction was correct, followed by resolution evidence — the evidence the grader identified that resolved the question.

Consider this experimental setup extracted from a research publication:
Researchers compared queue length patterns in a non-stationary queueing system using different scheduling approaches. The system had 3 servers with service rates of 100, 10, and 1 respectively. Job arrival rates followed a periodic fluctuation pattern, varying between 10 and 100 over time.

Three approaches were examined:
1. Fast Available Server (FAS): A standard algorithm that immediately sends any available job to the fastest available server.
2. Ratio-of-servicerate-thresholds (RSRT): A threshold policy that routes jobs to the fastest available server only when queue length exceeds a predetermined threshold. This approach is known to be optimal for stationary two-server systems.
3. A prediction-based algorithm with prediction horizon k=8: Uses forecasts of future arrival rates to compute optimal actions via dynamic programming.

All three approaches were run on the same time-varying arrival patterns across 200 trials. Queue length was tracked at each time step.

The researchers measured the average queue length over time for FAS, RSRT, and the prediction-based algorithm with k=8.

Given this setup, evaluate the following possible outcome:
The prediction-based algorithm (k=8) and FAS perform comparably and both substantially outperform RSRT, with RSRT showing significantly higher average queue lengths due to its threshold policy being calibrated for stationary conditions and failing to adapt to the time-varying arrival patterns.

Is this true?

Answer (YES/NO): NO